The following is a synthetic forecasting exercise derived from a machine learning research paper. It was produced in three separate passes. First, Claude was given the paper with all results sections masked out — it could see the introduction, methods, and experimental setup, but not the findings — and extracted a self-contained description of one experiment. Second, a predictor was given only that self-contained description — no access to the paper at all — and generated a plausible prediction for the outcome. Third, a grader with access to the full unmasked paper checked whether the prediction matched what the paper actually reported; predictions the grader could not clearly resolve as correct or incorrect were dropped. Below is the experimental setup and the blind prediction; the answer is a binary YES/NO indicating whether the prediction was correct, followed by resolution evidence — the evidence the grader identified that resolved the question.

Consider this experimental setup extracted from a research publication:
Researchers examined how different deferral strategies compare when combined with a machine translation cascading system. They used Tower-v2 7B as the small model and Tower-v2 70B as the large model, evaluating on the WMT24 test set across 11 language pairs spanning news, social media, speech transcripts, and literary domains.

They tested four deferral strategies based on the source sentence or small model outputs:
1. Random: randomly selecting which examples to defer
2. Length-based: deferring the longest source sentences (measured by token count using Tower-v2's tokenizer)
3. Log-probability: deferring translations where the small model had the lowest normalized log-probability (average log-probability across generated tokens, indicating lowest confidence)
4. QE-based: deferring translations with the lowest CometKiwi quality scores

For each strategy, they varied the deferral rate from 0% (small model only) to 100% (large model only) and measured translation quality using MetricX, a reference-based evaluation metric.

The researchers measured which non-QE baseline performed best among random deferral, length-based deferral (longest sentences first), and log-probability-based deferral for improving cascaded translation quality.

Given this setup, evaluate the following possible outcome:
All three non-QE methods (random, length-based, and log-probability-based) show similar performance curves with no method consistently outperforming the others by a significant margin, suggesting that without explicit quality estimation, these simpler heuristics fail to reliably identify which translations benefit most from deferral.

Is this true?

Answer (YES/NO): YES